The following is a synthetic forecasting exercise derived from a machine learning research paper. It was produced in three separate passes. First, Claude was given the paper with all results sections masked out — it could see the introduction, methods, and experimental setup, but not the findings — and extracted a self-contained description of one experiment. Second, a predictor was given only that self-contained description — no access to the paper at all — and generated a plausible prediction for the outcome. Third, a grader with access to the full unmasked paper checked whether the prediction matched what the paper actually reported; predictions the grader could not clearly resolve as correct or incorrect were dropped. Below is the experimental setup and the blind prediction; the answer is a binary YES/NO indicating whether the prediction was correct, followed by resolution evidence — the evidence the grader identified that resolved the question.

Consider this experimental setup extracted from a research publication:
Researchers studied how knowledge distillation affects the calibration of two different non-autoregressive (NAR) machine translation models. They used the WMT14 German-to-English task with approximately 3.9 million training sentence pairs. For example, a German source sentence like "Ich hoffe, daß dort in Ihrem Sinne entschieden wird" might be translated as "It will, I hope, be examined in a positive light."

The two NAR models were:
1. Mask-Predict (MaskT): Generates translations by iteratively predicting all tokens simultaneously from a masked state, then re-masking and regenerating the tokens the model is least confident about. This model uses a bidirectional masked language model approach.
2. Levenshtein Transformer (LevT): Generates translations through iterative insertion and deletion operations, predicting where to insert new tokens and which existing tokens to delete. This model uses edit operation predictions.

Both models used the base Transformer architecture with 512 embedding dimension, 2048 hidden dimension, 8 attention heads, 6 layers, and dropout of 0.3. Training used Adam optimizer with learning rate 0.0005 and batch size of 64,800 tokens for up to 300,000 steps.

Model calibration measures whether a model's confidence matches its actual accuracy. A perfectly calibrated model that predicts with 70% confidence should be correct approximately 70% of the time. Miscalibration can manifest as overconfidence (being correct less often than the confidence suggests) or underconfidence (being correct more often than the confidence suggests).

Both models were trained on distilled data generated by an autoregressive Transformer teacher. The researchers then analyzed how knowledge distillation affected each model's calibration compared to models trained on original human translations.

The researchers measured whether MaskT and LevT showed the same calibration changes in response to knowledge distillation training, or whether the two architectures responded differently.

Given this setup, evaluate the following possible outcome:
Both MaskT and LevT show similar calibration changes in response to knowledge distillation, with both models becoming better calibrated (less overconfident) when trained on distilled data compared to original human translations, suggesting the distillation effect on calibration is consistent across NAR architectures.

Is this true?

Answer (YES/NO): NO